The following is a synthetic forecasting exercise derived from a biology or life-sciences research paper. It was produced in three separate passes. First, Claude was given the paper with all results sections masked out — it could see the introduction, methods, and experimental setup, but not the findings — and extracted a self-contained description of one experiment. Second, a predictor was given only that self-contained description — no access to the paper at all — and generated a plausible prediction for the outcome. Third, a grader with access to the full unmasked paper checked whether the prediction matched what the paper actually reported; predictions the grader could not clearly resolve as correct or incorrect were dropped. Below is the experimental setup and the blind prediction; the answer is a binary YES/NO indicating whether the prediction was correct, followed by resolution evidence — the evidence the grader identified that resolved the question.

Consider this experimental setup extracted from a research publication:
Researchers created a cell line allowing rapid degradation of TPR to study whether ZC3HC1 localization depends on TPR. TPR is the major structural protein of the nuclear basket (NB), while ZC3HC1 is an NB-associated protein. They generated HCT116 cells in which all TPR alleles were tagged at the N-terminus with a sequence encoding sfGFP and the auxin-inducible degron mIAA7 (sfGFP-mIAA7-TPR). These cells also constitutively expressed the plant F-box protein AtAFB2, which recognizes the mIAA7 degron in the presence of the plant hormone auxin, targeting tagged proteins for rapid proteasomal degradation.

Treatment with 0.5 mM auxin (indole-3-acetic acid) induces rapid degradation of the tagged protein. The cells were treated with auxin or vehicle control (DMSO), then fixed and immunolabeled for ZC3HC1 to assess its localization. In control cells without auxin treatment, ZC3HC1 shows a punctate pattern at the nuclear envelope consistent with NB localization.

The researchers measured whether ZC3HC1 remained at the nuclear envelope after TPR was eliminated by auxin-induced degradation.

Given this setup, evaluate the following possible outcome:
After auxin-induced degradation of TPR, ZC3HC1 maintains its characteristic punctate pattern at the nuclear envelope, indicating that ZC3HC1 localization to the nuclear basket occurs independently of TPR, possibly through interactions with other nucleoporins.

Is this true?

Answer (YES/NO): NO